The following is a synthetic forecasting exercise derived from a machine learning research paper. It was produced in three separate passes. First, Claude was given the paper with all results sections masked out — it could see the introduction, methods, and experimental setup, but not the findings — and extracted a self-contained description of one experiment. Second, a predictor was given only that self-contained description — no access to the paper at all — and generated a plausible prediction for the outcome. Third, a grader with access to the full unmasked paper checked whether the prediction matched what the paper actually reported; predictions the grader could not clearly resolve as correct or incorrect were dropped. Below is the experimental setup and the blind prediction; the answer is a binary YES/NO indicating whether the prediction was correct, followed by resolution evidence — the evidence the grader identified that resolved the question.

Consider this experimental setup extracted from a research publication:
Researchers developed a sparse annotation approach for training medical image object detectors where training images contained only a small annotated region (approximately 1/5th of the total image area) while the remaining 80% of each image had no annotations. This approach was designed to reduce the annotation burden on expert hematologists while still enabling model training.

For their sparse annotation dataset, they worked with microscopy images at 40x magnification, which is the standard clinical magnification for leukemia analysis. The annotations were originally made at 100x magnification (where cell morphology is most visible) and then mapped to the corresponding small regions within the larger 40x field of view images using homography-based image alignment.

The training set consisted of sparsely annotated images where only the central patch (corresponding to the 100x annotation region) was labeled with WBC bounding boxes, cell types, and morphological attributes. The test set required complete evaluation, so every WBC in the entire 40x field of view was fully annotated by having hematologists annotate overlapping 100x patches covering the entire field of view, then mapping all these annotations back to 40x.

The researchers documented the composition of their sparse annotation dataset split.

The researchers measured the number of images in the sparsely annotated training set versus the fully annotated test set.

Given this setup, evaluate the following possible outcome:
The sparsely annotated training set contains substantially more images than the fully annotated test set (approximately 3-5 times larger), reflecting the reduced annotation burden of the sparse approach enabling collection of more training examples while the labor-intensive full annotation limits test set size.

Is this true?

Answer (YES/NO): NO